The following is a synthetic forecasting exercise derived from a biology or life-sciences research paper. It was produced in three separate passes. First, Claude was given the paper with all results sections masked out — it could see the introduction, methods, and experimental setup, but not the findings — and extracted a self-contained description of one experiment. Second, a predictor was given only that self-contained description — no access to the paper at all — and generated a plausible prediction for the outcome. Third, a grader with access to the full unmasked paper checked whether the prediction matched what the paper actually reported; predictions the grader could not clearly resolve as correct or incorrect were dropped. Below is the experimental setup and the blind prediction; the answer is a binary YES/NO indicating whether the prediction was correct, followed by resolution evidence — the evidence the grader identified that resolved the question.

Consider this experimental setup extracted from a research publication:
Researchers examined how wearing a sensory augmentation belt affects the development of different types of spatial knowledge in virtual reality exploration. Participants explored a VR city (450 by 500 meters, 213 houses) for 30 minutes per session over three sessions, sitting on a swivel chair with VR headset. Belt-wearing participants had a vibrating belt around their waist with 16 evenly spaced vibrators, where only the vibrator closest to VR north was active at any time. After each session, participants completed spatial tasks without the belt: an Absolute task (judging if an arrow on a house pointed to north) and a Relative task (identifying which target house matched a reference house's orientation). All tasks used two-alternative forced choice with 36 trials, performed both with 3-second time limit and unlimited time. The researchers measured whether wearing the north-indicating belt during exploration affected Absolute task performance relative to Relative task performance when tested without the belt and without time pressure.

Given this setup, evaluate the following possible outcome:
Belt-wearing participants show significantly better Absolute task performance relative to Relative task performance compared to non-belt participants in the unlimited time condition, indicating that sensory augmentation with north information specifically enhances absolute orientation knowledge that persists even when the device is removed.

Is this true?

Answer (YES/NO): NO